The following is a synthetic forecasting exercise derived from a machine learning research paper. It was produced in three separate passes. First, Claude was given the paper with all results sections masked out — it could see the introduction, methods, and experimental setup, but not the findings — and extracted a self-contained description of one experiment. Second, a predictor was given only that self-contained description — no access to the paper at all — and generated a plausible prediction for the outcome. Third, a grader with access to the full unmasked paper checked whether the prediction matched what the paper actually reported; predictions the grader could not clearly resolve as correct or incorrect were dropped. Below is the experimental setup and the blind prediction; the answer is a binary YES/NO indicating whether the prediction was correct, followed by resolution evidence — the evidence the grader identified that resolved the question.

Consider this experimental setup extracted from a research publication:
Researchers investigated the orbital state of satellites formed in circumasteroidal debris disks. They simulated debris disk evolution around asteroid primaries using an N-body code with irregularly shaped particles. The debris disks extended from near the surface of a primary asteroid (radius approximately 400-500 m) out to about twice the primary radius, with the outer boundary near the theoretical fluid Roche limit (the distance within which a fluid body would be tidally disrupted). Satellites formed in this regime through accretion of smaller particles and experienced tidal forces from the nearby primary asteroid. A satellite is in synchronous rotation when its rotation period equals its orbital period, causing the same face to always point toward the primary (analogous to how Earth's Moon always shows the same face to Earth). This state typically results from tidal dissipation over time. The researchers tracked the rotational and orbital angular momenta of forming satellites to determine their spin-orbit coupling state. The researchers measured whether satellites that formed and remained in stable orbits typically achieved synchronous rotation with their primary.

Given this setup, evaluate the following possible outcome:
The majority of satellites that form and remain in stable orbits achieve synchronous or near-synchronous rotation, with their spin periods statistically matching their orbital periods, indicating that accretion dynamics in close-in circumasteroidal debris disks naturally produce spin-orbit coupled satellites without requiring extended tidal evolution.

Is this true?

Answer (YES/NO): NO